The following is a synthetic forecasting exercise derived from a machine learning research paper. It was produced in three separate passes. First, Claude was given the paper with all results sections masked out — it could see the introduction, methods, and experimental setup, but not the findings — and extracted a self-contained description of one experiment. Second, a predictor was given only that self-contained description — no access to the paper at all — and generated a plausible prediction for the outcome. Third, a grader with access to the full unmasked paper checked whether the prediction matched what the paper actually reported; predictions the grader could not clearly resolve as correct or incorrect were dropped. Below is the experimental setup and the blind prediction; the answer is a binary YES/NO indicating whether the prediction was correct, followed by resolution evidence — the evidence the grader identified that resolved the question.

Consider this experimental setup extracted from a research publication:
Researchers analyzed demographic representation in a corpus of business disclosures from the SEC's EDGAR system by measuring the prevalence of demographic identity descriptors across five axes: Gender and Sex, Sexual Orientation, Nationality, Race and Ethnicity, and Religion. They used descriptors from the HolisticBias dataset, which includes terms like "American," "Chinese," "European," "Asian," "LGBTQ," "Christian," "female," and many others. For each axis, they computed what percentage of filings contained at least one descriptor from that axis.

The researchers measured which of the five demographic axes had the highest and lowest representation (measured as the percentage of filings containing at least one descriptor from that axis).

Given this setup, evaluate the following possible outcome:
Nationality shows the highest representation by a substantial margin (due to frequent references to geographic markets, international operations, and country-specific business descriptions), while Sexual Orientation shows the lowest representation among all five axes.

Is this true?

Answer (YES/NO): YES